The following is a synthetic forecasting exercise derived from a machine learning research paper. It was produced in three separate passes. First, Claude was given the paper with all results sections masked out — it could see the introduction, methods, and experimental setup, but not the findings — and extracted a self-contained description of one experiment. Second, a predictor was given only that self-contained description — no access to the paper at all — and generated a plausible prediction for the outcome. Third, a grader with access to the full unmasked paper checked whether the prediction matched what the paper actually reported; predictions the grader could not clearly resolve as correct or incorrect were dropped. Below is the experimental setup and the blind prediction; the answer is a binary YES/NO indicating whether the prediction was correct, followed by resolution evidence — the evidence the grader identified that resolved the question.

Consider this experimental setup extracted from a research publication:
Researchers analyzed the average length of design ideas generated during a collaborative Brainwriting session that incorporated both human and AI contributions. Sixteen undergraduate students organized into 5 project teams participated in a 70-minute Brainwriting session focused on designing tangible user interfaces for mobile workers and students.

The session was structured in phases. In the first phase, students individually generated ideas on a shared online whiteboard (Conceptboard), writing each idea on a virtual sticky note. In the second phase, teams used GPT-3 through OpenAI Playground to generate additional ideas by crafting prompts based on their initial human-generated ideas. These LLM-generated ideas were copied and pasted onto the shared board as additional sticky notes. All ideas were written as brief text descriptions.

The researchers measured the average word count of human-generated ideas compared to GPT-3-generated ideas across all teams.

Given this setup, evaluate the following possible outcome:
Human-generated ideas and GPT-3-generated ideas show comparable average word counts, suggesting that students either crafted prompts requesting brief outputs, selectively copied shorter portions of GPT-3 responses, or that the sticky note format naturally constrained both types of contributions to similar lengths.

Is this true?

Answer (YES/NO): NO